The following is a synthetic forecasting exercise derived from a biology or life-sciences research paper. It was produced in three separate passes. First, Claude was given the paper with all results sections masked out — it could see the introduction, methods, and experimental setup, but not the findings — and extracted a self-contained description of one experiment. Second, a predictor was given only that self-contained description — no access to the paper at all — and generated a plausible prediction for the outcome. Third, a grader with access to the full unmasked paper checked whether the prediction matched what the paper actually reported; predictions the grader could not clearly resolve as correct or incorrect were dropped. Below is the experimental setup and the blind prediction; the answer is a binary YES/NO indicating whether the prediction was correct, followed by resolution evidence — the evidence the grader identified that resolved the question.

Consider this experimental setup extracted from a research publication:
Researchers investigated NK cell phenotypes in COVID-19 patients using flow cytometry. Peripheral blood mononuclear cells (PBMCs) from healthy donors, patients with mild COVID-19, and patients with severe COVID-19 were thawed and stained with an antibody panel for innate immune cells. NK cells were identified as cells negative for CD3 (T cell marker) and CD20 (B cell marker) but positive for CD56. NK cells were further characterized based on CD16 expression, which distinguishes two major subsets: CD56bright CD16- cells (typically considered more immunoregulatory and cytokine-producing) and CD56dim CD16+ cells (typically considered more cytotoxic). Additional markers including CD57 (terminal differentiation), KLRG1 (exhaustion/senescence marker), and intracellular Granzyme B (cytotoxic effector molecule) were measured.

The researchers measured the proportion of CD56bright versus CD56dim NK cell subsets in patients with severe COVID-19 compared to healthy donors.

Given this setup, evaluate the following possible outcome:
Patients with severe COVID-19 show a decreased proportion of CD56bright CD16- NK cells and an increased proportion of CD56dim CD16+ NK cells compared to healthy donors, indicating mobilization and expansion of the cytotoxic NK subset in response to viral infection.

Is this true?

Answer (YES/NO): NO